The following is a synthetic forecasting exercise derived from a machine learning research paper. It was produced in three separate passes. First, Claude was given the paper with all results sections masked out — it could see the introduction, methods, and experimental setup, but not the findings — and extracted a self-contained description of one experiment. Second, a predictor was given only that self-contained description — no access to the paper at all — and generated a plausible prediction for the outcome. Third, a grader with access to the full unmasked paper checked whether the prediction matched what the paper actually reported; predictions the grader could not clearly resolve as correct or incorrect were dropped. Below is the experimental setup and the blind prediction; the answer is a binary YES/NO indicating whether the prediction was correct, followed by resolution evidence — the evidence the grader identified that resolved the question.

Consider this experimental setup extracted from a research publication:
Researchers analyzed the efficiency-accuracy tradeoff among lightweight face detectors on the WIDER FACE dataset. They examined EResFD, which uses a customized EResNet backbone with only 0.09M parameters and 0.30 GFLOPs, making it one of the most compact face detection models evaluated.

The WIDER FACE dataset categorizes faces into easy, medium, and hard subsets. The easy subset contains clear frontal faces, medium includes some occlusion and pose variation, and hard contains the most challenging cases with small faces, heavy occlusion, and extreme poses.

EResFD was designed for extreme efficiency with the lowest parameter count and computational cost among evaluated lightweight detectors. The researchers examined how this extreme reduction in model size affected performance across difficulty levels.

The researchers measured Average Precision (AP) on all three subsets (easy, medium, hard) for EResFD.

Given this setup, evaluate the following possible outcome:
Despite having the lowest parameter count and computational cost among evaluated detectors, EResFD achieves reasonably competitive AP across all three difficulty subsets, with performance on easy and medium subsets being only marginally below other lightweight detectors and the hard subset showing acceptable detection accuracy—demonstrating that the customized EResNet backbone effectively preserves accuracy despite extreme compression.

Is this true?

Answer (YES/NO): NO